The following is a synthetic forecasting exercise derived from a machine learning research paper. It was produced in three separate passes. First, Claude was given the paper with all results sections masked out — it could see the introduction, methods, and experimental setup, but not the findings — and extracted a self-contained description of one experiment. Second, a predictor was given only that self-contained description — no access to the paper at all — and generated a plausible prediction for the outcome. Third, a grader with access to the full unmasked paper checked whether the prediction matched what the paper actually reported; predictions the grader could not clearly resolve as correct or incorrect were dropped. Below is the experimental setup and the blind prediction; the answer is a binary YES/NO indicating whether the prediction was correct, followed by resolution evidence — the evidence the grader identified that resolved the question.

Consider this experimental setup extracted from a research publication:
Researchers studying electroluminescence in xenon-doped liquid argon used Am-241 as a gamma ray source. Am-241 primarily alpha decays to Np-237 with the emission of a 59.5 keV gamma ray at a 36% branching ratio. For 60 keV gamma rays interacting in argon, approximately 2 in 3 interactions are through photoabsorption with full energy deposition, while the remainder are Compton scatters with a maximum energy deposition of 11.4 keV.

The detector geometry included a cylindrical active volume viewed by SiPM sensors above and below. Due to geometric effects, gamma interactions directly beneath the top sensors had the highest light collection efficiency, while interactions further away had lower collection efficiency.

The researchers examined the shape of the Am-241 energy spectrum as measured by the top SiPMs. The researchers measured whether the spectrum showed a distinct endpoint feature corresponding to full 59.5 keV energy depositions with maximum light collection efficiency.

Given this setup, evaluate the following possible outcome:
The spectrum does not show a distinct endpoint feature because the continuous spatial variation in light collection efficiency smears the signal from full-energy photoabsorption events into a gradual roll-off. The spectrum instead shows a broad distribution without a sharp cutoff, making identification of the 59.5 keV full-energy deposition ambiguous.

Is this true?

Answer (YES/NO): NO